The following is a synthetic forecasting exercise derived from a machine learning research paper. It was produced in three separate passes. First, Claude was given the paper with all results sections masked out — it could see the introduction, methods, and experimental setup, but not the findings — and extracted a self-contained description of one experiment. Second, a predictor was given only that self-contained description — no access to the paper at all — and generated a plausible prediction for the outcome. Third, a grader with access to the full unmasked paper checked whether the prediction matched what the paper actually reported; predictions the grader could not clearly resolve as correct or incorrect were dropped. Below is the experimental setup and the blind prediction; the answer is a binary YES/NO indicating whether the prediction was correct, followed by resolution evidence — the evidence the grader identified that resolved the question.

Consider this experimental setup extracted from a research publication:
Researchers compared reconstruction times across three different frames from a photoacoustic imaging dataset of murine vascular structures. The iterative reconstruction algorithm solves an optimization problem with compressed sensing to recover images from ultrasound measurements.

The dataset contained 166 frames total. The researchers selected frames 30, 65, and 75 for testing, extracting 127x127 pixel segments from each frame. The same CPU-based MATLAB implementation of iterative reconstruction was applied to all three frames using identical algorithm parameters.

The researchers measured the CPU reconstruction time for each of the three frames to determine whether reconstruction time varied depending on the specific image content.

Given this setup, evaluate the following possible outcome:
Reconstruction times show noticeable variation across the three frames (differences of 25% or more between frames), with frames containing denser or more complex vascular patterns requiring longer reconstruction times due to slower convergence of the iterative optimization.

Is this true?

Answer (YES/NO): NO